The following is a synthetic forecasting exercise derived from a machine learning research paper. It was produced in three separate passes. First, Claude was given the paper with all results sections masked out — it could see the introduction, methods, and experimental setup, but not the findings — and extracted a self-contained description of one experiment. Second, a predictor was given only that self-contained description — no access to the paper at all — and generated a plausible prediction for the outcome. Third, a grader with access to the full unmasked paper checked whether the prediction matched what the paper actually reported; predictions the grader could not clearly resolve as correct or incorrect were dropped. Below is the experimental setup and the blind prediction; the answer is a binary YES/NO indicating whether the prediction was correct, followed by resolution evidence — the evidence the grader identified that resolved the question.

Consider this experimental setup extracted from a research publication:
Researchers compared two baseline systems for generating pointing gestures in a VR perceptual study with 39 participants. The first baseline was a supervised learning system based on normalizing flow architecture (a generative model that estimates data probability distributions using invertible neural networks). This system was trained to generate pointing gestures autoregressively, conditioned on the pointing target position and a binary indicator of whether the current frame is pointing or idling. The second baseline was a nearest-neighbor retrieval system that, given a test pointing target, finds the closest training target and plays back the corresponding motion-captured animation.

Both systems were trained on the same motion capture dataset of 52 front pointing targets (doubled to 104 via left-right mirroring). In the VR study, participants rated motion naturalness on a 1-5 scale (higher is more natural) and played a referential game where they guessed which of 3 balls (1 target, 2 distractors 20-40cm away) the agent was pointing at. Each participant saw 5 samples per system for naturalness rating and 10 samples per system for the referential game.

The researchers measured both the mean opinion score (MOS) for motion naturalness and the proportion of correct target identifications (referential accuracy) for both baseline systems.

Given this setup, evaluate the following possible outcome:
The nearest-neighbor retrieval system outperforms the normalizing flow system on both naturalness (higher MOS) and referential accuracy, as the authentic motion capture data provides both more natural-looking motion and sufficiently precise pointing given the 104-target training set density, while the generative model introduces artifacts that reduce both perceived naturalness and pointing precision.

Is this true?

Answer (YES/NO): YES